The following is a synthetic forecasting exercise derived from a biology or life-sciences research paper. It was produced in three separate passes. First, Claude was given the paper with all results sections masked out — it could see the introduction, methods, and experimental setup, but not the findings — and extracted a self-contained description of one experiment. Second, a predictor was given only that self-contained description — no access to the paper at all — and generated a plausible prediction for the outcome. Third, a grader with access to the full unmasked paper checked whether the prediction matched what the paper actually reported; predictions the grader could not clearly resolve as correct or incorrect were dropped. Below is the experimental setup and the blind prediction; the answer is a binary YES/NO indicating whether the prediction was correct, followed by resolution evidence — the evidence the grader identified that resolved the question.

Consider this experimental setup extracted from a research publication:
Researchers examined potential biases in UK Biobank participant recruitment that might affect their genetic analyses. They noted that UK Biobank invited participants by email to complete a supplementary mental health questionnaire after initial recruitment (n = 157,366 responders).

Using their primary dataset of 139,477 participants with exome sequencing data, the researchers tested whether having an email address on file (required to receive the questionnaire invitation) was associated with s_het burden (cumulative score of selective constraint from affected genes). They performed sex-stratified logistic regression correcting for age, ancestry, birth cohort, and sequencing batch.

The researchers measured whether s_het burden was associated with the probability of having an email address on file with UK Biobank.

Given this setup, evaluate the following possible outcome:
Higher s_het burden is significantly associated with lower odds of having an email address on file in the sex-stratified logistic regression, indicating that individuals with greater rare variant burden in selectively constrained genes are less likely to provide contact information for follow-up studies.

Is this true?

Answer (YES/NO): YES